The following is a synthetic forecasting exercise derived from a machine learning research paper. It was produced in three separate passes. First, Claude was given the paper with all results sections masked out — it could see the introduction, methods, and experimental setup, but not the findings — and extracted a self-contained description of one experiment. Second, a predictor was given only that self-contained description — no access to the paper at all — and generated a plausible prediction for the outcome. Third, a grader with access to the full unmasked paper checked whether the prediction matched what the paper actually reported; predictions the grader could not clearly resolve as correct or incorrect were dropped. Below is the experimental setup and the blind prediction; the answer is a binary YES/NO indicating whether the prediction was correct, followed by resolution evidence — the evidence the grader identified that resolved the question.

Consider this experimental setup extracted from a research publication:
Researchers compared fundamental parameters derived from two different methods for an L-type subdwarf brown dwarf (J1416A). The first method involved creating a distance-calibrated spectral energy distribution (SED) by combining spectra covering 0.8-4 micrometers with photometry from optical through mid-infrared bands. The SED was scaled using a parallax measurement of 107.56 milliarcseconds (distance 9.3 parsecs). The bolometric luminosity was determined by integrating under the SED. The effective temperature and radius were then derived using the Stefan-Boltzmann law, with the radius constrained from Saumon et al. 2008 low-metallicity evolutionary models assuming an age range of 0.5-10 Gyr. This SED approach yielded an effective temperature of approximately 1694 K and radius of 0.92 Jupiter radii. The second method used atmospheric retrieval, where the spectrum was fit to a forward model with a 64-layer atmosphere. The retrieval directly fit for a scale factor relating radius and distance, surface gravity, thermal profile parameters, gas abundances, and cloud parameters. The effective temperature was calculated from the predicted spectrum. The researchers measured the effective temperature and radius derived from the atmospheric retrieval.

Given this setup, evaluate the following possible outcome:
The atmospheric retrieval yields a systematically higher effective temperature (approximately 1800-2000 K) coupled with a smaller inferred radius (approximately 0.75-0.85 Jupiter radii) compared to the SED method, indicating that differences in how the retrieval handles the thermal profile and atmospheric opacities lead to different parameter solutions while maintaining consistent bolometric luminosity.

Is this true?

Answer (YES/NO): NO